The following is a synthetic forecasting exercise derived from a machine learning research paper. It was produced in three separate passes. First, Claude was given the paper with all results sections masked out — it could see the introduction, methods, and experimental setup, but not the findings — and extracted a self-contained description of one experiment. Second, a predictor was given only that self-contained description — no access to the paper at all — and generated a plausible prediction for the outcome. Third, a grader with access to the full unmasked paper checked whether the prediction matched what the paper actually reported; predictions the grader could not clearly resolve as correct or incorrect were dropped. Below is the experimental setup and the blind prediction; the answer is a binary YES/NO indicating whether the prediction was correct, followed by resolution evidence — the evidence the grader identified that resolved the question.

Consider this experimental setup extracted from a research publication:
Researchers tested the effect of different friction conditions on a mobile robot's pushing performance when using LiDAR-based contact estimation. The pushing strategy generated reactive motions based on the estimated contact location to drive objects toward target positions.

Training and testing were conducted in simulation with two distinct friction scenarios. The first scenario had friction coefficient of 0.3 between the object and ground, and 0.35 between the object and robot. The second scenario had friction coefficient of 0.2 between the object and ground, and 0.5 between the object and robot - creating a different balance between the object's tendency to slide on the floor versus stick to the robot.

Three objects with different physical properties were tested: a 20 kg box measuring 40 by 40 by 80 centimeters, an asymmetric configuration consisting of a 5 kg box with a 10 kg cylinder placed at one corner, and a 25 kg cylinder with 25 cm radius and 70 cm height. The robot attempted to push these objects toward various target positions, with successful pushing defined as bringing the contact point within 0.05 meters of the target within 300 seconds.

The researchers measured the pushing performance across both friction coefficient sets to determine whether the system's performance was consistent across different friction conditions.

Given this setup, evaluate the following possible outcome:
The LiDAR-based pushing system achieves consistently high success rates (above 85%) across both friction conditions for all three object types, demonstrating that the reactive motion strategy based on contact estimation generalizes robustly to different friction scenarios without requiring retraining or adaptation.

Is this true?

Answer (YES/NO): YES